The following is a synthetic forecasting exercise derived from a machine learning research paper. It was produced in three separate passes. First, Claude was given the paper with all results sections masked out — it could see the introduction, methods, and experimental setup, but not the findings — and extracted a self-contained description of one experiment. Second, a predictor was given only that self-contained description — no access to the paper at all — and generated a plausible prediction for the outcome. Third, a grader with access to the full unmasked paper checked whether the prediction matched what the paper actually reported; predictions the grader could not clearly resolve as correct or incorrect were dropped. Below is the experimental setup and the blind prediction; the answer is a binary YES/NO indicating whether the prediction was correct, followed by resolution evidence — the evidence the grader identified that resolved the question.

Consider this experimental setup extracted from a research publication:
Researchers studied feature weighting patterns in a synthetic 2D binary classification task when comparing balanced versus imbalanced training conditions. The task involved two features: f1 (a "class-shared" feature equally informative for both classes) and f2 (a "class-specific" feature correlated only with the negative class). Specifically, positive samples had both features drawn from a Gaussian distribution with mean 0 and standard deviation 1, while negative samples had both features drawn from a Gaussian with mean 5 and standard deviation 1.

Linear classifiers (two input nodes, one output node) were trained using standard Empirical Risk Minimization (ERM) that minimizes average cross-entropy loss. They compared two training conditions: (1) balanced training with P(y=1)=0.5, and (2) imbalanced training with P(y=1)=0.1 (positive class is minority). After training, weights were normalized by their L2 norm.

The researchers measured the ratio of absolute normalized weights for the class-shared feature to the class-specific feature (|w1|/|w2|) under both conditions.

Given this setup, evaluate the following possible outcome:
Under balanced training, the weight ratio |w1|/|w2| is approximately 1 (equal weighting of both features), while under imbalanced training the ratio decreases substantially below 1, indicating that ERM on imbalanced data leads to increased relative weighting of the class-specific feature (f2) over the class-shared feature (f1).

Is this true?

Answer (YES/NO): NO